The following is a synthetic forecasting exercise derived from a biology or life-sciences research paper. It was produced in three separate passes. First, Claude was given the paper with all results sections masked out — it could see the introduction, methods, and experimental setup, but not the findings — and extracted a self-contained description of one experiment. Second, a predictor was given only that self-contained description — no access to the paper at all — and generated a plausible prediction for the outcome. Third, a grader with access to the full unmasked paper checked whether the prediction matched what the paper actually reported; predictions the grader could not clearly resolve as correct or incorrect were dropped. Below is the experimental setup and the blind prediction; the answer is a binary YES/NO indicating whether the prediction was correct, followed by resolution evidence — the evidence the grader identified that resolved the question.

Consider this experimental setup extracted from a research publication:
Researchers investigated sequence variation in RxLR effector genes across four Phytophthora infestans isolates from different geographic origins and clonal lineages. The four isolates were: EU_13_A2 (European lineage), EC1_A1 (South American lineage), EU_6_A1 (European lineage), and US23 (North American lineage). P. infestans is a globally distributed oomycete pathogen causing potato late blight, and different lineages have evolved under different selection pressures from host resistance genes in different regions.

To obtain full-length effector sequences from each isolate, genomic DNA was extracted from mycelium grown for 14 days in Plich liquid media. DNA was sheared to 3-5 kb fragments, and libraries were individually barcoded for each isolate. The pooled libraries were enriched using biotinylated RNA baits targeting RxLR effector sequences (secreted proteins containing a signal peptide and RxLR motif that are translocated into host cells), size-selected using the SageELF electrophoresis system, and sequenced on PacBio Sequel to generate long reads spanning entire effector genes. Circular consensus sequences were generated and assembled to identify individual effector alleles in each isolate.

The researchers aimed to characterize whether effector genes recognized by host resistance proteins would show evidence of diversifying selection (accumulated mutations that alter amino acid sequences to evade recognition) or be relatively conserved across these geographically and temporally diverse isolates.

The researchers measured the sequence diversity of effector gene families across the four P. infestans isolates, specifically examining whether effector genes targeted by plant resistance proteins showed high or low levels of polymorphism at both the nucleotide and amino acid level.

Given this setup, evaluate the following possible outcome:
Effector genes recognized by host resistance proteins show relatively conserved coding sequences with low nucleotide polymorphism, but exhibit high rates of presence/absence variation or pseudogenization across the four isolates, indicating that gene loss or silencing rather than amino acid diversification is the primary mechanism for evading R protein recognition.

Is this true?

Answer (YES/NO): NO